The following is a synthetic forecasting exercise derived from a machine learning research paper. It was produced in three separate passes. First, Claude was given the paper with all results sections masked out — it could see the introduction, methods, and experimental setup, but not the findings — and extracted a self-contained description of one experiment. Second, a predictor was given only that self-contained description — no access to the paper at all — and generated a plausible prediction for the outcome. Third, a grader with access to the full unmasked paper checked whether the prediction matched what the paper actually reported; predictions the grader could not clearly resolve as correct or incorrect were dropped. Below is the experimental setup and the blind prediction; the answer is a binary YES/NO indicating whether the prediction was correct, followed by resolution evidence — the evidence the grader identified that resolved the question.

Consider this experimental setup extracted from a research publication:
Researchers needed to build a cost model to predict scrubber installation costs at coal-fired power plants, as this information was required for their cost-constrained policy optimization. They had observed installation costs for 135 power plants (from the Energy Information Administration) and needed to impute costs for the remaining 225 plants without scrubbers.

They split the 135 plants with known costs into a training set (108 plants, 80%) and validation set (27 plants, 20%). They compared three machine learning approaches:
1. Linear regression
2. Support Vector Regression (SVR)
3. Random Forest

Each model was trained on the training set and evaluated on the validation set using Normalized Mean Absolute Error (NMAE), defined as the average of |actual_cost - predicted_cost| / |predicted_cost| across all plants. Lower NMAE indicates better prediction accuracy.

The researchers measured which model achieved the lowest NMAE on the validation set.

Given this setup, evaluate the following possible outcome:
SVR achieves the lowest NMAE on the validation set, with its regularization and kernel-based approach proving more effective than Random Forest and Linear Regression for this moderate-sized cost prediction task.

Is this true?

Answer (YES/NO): NO